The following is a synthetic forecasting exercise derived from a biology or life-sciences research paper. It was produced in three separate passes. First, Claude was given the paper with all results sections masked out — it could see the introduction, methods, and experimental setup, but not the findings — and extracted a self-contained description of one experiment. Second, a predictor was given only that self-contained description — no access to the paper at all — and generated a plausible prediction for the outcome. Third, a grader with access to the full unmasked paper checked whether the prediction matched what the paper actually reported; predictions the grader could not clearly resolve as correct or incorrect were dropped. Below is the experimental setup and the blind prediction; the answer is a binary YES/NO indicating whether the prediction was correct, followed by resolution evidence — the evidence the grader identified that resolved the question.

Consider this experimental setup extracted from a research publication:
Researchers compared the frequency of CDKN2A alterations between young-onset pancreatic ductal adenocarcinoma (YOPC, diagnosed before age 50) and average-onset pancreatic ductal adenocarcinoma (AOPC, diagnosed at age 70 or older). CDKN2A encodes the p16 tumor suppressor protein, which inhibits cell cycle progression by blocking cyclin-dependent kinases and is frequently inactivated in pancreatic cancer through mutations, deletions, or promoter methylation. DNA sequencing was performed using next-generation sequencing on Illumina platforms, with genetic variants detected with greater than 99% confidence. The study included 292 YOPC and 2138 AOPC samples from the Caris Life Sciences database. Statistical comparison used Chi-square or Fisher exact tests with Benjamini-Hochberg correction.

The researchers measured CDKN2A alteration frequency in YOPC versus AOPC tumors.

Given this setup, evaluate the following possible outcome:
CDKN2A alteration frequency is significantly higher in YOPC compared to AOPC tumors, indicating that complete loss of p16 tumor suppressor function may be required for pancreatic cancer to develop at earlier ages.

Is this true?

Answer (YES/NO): NO